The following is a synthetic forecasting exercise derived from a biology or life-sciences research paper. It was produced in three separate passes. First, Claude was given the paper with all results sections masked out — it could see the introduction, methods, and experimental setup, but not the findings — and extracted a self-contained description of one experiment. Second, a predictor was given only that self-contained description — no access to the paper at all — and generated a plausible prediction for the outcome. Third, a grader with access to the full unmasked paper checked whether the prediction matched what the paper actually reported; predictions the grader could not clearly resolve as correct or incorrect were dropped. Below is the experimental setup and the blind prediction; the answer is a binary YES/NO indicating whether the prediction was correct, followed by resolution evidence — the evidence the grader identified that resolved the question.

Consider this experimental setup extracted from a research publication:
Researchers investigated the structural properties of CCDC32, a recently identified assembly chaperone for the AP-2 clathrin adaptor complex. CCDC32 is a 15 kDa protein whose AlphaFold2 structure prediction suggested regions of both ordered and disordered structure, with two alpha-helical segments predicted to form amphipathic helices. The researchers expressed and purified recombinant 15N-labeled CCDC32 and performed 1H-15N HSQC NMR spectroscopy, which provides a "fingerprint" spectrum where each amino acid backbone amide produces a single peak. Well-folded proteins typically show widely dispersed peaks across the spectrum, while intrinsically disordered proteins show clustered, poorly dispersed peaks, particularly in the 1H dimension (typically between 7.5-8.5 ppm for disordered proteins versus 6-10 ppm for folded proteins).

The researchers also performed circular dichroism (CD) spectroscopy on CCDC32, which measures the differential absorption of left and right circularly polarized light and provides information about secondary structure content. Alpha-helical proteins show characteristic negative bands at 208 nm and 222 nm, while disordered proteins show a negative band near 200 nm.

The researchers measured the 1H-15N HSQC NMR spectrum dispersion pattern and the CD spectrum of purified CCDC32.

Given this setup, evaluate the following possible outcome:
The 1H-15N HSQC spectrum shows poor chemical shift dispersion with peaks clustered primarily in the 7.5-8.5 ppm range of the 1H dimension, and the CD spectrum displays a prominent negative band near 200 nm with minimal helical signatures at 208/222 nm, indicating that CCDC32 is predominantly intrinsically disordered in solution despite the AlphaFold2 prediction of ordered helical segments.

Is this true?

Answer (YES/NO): NO